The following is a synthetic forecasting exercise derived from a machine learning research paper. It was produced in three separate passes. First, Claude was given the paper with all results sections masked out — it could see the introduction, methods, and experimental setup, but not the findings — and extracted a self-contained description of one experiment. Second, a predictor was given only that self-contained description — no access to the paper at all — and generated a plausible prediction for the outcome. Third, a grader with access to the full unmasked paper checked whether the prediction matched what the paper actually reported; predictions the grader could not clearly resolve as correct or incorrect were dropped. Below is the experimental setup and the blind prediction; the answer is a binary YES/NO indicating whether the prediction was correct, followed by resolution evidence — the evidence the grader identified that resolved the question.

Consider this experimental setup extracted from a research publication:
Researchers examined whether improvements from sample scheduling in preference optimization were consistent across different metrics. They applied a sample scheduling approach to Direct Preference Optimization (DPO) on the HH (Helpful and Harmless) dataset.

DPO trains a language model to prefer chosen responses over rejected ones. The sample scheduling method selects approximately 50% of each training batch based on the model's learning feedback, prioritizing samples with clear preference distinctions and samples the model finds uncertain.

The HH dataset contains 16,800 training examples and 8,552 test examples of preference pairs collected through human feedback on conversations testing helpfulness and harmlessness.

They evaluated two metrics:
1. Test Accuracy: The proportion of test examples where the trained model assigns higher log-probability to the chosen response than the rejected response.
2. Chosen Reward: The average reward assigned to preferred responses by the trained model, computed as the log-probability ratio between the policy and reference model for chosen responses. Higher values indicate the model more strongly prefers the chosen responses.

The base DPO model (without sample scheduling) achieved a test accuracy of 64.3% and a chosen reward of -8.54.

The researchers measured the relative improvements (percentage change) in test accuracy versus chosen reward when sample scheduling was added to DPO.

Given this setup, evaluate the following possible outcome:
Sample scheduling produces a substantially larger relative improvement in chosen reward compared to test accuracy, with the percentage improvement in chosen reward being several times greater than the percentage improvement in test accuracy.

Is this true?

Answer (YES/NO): YES